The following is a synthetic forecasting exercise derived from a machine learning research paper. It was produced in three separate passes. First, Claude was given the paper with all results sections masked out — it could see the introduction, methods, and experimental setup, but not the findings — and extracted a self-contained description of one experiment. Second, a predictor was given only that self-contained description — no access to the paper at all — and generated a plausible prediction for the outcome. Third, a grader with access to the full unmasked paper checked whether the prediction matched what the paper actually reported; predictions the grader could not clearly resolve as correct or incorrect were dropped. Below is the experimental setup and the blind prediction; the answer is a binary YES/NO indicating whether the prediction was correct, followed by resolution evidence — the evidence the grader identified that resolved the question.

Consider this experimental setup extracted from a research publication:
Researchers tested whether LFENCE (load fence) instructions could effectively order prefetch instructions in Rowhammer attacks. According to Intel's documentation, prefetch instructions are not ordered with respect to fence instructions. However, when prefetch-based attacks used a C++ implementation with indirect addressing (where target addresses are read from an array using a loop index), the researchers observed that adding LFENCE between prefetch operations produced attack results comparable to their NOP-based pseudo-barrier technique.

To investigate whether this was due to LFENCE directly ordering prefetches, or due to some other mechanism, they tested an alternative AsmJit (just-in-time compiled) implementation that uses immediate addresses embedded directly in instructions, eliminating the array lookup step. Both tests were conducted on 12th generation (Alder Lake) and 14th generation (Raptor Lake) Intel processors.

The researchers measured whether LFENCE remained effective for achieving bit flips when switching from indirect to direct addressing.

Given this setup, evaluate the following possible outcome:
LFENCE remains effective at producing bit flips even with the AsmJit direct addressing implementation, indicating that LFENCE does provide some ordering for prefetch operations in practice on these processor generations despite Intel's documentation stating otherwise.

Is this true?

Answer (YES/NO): NO